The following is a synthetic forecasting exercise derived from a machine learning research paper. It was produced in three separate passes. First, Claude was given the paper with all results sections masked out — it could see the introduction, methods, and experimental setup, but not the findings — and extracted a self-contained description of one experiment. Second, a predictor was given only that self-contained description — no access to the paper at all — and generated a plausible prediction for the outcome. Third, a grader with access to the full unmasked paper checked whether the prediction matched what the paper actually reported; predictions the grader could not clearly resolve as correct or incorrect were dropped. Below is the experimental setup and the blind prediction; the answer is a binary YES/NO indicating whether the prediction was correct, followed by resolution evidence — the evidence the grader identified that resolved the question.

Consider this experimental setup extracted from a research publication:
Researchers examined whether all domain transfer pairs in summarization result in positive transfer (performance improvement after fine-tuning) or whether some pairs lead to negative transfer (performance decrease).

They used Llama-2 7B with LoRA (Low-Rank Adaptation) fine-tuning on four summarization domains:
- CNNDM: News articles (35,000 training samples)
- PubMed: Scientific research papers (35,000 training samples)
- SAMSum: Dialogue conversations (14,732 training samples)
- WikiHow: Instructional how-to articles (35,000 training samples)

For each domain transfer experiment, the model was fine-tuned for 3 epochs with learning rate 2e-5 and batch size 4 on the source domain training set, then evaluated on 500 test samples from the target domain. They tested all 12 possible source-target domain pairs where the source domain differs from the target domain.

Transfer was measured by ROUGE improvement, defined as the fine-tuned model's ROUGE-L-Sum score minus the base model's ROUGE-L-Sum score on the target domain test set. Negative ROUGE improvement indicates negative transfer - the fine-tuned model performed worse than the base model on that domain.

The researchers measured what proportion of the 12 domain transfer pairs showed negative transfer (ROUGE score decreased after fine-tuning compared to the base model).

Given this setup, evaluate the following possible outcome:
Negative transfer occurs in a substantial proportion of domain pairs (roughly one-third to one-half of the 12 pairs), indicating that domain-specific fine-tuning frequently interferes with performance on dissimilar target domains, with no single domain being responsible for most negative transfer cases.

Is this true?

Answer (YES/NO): NO